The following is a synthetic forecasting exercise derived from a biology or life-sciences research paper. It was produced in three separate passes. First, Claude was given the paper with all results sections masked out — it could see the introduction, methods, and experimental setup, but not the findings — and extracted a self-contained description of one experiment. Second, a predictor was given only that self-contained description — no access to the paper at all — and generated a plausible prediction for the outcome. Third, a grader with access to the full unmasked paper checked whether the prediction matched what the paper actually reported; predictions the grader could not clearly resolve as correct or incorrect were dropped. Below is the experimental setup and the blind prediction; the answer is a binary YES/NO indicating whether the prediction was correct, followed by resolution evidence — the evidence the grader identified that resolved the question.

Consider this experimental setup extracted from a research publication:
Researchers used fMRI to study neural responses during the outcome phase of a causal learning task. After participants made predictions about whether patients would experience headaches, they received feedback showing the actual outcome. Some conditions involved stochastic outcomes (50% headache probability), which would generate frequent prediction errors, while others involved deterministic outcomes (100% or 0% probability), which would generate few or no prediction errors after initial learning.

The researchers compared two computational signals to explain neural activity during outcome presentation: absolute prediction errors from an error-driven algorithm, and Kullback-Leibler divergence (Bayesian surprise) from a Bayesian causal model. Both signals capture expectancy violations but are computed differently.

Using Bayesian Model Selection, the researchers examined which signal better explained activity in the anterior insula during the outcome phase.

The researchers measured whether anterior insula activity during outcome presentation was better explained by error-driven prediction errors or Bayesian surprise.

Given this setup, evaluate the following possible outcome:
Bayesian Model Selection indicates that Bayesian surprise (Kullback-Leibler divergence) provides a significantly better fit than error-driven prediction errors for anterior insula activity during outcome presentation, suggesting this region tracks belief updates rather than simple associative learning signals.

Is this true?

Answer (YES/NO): NO